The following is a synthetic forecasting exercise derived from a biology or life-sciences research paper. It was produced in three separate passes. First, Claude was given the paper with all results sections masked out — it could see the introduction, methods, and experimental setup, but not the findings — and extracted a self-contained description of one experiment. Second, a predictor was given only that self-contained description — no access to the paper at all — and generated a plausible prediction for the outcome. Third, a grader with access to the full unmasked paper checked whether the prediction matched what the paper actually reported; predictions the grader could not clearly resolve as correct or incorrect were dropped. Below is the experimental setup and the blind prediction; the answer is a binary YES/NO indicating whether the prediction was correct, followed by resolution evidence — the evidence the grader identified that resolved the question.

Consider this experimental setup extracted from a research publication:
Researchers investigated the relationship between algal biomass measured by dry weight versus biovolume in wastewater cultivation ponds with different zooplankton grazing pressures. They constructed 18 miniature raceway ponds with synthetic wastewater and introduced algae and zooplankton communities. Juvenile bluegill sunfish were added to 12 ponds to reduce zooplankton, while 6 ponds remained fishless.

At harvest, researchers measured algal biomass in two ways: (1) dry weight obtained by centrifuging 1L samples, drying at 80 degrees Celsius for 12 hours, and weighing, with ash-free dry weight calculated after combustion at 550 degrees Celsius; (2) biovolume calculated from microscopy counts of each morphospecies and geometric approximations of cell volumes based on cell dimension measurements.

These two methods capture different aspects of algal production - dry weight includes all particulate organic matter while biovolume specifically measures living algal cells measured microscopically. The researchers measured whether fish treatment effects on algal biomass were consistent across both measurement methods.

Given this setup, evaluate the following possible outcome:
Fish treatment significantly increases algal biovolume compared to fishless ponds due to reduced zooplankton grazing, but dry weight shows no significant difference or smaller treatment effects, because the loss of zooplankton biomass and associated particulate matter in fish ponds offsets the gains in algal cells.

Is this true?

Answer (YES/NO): NO